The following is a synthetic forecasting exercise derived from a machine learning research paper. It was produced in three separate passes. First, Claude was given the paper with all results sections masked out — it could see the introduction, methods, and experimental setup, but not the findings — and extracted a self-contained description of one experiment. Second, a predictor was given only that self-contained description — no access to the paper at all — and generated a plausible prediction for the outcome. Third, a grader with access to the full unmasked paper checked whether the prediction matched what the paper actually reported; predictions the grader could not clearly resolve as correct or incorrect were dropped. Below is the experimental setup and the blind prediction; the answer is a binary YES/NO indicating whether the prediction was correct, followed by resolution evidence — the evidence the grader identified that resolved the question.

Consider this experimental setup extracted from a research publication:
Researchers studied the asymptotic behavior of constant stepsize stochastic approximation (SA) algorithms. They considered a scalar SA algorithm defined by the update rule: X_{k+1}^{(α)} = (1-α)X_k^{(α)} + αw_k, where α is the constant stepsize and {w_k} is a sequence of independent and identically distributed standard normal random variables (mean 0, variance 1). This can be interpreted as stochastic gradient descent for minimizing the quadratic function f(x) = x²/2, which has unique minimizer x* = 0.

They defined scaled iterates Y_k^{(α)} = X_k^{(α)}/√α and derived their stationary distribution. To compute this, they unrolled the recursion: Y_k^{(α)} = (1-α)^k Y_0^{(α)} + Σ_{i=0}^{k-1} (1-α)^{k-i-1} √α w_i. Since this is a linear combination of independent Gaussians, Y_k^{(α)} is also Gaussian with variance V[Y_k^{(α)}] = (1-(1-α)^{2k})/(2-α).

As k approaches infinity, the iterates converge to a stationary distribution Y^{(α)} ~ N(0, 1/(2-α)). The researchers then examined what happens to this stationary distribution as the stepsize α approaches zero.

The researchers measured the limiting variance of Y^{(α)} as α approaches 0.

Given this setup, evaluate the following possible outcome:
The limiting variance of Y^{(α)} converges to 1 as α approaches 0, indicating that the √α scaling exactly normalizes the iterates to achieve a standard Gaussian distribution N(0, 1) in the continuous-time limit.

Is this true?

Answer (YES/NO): NO